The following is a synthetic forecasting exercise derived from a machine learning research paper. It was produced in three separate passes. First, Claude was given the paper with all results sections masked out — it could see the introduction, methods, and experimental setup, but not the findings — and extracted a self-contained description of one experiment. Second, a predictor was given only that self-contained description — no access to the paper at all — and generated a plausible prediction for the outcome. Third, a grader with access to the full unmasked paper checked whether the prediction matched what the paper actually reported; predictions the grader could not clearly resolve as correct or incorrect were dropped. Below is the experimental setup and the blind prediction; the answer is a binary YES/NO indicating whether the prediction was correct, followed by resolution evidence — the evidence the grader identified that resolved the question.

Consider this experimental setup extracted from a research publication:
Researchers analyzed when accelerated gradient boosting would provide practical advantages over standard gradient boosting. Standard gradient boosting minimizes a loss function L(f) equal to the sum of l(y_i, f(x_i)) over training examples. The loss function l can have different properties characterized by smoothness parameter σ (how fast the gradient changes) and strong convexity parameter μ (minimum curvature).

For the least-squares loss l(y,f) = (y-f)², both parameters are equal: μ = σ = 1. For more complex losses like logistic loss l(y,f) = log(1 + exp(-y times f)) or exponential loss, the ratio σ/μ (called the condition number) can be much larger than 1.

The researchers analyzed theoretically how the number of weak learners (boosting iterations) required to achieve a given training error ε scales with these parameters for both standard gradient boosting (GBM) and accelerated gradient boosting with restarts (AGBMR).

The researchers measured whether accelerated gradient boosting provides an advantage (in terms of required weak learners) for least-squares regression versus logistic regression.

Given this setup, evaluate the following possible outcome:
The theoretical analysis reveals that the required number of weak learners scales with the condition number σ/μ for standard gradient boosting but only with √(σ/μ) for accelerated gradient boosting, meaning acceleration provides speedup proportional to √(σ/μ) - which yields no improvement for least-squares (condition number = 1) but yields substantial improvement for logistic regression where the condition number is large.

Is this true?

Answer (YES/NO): YES